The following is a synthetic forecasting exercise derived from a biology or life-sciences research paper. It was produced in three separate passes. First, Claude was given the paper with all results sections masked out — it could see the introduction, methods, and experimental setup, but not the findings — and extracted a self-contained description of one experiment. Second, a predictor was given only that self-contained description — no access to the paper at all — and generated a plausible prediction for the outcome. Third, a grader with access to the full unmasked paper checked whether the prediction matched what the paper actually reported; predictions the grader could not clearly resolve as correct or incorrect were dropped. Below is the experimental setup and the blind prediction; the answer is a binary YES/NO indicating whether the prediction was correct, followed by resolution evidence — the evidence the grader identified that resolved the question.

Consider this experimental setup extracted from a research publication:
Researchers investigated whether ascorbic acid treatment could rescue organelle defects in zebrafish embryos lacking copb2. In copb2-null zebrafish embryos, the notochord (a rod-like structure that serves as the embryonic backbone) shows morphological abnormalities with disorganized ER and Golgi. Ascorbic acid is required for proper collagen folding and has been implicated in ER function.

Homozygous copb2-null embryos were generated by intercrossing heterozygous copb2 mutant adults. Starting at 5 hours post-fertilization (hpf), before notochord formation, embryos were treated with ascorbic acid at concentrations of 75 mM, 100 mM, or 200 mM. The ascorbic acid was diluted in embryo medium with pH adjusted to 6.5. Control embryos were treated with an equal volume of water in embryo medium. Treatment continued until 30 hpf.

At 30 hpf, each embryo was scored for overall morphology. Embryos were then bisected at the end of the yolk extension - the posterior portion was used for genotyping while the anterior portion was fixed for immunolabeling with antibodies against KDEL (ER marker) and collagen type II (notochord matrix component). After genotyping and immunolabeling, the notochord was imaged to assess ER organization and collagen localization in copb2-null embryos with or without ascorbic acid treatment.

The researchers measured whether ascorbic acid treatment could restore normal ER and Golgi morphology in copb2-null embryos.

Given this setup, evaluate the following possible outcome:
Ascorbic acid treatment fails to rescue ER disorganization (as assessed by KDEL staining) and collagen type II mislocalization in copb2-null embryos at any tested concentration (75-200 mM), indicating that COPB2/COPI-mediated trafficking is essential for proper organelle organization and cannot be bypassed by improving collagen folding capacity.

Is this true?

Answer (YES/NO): NO